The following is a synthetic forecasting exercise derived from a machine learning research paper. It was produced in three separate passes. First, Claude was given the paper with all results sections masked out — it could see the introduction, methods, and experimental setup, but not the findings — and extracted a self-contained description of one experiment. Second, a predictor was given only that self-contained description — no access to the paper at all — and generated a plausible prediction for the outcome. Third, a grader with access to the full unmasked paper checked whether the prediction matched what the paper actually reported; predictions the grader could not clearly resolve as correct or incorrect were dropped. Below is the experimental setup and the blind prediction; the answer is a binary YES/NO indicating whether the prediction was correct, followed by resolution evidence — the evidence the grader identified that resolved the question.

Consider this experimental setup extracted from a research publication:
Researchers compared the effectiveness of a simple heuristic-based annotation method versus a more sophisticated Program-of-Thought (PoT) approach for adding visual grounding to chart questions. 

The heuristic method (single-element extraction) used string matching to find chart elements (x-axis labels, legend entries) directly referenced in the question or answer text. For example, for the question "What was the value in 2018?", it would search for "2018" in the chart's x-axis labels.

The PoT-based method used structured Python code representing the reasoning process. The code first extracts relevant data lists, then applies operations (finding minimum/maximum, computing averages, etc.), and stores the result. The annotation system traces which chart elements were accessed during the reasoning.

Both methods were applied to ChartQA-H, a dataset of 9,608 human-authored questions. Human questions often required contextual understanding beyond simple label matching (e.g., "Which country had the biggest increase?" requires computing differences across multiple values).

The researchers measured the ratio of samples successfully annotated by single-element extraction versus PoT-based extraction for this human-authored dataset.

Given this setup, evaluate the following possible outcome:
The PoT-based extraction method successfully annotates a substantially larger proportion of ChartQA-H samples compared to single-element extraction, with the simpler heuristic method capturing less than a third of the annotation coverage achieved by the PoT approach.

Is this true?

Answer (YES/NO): NO